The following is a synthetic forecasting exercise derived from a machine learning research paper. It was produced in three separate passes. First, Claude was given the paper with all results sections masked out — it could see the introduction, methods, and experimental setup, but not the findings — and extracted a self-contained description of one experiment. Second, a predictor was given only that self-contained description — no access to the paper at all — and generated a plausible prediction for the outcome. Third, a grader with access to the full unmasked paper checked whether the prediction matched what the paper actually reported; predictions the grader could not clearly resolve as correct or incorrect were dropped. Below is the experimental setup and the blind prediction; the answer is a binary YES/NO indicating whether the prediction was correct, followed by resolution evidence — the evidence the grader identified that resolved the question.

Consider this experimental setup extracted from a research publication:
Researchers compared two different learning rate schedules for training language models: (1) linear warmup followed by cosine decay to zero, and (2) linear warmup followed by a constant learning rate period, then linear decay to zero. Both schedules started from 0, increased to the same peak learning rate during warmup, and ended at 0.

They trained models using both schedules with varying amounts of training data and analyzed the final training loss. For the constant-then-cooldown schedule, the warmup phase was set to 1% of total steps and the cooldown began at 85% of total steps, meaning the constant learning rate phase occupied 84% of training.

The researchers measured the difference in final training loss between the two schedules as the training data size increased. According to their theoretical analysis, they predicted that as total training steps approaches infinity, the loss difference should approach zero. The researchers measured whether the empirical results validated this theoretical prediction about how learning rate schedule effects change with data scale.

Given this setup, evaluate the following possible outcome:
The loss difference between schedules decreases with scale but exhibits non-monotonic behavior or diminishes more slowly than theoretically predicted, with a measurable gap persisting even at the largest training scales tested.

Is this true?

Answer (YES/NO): NO